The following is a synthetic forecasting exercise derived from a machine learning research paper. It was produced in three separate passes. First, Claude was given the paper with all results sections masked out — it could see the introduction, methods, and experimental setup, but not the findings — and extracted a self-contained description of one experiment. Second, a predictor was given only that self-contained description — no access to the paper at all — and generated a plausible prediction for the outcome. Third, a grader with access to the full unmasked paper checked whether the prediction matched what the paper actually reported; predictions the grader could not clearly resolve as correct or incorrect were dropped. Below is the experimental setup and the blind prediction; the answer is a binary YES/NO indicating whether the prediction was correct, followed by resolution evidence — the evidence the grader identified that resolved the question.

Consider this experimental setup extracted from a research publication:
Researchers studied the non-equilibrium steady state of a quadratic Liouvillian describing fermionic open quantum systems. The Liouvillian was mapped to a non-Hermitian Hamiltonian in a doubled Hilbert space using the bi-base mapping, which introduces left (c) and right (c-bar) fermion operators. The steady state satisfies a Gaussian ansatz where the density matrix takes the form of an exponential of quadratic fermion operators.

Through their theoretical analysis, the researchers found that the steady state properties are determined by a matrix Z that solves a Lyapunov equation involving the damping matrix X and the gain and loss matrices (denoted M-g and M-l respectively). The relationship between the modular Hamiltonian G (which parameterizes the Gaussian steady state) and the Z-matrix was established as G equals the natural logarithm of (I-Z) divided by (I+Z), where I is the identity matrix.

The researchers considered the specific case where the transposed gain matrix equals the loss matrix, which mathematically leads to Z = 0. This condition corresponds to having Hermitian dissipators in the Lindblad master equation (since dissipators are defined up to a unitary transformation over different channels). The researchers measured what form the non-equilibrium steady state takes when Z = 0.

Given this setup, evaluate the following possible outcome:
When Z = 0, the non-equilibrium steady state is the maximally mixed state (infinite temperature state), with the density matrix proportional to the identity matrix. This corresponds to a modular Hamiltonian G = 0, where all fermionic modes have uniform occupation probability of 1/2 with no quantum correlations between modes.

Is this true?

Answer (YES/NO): YES